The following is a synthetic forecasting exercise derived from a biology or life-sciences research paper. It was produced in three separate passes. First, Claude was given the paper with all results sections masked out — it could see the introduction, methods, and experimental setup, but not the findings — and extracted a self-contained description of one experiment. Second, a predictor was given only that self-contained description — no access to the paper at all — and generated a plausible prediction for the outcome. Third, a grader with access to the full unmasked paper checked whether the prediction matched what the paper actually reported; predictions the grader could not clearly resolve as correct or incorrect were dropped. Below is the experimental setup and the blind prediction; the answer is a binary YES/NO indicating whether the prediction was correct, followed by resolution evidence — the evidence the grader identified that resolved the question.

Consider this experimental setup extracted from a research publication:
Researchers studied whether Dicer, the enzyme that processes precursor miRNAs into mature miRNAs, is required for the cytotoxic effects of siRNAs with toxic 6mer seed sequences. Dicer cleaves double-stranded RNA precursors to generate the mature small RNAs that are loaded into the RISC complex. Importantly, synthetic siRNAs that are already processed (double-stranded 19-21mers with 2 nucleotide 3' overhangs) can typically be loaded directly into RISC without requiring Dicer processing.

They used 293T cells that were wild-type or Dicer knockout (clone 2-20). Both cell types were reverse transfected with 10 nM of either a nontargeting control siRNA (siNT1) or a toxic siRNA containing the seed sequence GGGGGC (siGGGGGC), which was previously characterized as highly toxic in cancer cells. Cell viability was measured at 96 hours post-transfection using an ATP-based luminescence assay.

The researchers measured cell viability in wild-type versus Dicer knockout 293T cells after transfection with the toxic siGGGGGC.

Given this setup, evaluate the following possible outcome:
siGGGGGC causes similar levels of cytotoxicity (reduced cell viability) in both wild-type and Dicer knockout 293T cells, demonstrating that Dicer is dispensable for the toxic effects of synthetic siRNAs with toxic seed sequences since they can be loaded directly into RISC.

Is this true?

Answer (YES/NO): NO